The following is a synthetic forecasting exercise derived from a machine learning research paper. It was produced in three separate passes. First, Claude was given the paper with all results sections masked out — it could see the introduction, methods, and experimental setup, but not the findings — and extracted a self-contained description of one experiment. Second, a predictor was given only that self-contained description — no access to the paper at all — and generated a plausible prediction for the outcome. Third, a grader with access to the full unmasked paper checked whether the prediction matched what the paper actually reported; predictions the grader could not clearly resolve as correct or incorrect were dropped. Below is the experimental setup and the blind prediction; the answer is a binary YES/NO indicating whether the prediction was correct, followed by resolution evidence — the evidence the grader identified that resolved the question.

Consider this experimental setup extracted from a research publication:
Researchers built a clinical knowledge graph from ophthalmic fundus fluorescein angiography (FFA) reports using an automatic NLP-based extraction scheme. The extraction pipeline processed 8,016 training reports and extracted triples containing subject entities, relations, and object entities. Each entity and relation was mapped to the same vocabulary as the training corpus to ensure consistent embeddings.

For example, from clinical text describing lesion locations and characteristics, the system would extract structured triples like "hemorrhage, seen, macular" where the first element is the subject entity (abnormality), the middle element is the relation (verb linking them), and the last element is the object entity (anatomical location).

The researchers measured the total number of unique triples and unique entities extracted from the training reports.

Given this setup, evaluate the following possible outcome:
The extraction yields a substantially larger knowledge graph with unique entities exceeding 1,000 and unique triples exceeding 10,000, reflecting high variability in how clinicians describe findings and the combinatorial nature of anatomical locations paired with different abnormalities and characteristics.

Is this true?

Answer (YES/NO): NO